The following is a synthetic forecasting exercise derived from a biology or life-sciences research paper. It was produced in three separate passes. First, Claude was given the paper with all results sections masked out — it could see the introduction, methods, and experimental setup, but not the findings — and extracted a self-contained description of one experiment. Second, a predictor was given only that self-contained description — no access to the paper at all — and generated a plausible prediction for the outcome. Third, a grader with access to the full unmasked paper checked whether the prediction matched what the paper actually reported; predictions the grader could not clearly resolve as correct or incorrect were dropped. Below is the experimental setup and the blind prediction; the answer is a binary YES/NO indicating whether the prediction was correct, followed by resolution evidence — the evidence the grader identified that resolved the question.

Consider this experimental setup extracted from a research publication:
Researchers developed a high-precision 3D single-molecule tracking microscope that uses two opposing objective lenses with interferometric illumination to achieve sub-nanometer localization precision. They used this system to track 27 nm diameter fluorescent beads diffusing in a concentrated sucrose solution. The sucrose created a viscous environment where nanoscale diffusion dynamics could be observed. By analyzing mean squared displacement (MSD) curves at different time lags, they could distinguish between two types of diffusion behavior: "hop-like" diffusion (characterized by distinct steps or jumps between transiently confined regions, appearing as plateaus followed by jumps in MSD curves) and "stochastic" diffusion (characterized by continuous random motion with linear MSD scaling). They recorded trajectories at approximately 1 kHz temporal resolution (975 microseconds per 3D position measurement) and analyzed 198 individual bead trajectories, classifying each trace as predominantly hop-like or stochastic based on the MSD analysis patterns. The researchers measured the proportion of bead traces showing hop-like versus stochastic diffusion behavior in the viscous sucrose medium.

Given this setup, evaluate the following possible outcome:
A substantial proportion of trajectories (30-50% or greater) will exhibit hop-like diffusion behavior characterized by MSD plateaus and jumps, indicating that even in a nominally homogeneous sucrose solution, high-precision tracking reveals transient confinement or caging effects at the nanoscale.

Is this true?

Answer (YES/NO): YES